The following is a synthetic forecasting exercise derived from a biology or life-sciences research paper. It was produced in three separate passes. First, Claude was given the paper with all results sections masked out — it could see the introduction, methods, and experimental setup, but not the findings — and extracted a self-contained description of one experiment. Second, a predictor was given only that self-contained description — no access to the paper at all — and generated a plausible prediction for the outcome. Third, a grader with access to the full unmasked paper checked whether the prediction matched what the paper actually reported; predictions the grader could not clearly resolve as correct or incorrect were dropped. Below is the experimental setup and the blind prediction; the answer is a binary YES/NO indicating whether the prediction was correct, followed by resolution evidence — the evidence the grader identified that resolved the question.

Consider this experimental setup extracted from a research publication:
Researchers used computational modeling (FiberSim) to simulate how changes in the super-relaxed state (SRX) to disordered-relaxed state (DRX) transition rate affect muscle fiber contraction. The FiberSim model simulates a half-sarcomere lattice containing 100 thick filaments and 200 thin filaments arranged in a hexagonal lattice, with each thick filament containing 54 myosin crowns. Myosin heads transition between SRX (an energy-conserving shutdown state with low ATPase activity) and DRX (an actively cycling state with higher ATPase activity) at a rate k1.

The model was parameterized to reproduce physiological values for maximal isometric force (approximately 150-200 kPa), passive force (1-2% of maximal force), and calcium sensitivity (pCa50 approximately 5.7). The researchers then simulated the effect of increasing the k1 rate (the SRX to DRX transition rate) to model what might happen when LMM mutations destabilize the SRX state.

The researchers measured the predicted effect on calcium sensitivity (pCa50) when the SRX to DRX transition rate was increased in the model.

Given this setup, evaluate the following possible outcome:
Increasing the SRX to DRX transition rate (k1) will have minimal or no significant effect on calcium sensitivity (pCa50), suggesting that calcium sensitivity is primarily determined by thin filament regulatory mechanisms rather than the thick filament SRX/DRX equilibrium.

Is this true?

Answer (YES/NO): NO